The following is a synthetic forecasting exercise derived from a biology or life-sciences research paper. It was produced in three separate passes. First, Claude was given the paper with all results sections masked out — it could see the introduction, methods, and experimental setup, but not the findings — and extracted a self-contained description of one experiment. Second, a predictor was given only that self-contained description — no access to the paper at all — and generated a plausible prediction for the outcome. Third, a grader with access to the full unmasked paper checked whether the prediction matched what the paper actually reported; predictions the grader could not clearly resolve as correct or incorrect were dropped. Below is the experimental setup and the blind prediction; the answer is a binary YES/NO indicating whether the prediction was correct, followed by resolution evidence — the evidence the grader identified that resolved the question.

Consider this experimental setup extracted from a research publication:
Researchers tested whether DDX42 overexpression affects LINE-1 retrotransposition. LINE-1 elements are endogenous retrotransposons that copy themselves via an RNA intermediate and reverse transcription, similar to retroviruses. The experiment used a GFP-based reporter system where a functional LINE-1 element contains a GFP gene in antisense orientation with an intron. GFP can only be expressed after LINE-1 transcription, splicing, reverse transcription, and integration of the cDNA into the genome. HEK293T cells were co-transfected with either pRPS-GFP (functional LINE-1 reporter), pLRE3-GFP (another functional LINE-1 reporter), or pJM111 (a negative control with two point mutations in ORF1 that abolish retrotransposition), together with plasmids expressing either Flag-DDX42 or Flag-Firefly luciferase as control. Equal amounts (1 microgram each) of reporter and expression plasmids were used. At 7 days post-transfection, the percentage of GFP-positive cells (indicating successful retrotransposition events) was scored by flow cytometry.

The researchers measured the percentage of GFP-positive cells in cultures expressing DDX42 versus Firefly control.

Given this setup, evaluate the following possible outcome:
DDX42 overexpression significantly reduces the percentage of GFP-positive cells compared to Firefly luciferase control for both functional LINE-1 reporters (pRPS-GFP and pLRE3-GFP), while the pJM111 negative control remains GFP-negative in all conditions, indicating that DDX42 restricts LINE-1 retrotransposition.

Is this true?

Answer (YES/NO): YES